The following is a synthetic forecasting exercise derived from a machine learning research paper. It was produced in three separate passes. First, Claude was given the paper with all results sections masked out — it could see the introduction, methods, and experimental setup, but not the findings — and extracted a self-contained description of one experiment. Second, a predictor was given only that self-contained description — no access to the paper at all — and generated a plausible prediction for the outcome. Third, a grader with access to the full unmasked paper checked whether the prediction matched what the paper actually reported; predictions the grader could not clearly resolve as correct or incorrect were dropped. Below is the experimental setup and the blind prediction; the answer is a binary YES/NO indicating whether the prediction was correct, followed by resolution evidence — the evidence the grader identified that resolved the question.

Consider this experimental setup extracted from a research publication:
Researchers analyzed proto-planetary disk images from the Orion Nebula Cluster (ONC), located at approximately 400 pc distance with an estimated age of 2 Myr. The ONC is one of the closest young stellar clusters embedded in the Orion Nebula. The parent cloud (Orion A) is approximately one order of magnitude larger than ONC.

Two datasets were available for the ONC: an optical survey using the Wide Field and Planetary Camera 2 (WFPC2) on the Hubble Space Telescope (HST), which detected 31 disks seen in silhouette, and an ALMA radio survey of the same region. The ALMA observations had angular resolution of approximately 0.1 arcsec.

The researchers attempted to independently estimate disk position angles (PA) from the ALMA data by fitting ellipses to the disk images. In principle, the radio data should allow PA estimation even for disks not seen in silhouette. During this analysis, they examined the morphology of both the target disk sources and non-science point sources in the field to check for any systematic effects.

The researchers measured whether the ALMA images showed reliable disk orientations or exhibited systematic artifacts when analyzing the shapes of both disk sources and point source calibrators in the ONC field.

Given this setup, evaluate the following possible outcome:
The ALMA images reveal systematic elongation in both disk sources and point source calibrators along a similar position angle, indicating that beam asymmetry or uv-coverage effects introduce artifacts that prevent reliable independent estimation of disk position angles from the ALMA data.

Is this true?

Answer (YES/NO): NO